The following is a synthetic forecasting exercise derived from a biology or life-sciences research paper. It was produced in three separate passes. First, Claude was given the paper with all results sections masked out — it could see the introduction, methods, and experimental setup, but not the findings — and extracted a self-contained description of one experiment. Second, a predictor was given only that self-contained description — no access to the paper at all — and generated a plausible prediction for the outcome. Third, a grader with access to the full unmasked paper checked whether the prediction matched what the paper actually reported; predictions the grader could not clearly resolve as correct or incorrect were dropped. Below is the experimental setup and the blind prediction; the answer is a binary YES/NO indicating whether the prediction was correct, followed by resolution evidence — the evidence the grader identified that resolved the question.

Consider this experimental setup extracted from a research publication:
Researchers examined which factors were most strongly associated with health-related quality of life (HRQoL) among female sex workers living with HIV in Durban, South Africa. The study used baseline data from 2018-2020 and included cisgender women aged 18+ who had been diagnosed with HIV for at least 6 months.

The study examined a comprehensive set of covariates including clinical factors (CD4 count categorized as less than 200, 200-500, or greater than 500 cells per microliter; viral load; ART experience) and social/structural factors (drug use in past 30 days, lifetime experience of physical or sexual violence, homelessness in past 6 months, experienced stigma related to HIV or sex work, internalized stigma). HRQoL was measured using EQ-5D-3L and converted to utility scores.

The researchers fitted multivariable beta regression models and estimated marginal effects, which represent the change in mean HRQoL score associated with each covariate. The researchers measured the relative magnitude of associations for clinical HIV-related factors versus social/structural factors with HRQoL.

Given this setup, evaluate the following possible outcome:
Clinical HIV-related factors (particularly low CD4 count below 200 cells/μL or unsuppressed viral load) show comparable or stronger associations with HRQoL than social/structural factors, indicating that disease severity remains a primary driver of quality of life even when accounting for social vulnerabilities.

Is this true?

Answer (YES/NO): NO